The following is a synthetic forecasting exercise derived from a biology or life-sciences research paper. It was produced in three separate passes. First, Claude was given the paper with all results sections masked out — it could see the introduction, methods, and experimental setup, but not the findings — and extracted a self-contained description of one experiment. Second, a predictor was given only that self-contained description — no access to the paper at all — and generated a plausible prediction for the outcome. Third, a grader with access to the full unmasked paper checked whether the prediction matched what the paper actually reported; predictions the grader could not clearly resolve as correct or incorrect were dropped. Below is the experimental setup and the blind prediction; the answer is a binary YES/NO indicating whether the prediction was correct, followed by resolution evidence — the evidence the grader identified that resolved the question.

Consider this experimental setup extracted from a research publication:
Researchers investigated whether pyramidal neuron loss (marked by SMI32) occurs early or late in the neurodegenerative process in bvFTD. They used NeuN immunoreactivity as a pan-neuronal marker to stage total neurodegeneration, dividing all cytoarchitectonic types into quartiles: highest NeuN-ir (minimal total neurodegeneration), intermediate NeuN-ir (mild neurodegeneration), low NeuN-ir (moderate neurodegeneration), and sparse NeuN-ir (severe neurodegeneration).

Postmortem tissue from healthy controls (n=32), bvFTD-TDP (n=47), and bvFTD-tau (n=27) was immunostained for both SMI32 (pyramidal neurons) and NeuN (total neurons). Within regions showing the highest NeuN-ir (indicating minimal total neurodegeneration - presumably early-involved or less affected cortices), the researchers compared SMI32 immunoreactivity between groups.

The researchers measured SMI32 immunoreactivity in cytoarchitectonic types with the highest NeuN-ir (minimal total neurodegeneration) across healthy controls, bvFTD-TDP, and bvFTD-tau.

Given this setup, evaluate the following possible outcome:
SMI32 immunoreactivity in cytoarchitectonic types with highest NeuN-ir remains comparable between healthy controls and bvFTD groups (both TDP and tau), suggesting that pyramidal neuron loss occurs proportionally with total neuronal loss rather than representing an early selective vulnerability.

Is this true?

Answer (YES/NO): NO